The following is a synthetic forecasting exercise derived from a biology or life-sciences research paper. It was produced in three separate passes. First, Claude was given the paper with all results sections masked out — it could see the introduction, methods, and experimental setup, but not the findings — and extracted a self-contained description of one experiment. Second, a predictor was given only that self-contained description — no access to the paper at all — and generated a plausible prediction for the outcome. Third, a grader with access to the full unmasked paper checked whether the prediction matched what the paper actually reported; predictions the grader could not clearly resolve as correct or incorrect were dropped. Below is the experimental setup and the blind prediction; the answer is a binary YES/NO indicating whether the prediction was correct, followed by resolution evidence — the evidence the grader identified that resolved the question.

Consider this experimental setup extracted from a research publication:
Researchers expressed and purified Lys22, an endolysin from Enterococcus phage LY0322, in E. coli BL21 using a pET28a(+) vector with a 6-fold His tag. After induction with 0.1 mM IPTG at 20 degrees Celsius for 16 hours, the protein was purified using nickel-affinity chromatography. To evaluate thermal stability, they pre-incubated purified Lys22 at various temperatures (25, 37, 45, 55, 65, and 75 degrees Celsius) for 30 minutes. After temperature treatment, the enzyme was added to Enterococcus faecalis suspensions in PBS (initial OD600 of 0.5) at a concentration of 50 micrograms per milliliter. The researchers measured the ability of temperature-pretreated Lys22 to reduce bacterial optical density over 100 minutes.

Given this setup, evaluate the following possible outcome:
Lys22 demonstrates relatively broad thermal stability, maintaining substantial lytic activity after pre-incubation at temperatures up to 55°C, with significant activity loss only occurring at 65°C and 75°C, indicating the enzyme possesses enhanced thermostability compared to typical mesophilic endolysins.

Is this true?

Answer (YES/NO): NO